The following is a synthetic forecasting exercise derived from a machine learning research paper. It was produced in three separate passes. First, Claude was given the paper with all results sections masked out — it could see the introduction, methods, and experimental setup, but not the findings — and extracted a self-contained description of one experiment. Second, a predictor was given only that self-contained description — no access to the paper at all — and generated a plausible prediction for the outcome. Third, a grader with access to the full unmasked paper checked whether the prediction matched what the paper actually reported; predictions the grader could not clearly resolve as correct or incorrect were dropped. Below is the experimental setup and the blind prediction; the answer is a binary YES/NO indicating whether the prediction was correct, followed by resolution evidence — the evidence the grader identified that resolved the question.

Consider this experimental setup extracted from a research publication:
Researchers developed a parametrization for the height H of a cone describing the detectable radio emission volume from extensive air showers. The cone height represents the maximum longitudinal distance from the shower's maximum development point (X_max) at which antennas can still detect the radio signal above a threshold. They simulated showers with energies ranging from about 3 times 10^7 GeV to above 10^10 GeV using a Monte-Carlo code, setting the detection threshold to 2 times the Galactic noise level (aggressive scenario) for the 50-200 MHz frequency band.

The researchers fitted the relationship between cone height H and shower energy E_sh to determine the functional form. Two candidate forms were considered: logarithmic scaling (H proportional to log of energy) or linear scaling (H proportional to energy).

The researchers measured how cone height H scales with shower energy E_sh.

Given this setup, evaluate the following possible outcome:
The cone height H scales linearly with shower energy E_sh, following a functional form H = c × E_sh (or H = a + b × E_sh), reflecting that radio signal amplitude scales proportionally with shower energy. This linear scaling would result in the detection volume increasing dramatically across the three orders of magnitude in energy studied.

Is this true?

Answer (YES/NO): YES